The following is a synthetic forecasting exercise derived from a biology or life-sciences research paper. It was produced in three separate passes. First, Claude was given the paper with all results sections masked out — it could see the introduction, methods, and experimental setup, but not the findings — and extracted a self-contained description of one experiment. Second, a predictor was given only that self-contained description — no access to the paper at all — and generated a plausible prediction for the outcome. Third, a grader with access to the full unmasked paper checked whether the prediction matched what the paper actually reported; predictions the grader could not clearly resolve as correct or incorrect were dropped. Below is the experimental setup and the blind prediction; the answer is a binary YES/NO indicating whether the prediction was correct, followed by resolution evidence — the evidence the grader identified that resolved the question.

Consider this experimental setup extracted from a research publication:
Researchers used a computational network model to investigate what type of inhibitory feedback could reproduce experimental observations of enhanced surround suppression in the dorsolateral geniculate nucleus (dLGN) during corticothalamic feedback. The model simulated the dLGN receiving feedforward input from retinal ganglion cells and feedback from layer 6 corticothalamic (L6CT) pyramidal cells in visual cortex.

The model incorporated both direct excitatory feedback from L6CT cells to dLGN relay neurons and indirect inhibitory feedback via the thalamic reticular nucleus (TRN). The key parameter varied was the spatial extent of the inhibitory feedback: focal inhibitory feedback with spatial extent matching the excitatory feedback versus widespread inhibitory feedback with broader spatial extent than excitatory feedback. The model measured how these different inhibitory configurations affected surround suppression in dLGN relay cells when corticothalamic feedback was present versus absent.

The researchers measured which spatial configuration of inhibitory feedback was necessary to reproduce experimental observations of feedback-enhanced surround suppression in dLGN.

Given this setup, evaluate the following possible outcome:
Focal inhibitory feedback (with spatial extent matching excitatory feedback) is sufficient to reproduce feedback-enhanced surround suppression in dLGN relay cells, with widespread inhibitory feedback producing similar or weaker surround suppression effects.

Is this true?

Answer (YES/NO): NO